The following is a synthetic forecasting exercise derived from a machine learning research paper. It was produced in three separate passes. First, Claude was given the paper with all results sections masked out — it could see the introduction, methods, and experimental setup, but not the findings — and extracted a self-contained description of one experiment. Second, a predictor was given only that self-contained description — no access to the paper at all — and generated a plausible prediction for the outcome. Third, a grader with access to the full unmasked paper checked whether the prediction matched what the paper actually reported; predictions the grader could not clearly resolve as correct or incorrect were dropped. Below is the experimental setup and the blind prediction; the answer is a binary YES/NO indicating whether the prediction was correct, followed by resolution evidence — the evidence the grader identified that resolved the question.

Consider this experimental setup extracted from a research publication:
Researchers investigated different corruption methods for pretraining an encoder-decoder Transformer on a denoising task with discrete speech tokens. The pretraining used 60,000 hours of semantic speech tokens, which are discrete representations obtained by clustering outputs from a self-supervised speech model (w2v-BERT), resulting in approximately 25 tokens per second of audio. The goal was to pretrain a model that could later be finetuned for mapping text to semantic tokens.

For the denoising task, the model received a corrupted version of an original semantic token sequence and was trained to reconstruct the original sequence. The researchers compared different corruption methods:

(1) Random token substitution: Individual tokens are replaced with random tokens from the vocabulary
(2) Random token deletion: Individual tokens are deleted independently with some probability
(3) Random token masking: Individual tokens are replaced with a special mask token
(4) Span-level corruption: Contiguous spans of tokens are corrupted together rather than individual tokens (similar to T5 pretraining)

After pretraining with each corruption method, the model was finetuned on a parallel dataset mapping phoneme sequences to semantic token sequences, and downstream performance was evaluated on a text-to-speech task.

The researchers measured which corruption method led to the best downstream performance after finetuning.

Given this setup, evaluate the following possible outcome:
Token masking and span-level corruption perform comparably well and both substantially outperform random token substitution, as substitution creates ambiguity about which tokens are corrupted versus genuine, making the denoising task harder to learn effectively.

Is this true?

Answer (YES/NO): NO